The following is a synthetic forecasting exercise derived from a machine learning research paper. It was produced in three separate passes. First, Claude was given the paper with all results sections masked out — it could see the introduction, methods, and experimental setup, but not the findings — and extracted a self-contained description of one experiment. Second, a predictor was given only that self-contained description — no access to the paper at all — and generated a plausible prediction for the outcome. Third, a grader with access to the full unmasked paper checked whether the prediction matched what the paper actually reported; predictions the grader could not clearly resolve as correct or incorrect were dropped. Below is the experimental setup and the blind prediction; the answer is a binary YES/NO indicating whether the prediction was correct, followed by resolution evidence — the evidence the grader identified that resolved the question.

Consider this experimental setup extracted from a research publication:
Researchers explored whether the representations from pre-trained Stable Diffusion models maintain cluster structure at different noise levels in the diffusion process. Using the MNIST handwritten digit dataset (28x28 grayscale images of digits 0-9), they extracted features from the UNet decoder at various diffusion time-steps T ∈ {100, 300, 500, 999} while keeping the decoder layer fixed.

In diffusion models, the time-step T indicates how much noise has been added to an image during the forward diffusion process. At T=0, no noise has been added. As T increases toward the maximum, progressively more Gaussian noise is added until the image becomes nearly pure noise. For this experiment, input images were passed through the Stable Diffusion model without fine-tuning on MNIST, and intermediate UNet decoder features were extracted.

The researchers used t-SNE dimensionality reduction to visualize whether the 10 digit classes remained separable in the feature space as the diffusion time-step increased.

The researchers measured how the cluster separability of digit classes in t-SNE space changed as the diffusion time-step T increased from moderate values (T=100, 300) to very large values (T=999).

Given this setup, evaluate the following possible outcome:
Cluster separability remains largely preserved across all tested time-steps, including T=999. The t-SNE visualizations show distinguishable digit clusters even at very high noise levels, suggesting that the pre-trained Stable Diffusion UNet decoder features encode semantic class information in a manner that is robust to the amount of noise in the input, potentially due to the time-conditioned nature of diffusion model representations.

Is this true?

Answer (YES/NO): NO